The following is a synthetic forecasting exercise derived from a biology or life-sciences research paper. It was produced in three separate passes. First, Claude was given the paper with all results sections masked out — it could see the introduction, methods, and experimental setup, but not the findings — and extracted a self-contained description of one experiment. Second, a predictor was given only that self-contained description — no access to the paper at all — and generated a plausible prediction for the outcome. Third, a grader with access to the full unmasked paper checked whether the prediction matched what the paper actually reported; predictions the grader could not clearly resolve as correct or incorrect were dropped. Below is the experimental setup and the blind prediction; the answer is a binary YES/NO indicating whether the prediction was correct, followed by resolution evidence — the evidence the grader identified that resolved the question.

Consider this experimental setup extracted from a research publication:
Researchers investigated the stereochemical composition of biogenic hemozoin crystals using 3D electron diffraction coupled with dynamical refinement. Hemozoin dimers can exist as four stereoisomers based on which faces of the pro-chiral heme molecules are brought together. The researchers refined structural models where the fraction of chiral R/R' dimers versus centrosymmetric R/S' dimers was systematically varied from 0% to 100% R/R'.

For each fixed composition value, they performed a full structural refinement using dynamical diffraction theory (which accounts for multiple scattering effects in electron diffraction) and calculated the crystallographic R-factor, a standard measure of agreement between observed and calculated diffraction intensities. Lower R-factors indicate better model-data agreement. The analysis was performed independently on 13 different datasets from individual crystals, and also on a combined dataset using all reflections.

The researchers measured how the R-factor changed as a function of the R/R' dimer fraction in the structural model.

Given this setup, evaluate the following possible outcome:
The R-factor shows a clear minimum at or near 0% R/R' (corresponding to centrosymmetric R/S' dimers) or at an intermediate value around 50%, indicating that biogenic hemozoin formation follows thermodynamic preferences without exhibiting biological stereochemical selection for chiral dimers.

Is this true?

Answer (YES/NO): NO